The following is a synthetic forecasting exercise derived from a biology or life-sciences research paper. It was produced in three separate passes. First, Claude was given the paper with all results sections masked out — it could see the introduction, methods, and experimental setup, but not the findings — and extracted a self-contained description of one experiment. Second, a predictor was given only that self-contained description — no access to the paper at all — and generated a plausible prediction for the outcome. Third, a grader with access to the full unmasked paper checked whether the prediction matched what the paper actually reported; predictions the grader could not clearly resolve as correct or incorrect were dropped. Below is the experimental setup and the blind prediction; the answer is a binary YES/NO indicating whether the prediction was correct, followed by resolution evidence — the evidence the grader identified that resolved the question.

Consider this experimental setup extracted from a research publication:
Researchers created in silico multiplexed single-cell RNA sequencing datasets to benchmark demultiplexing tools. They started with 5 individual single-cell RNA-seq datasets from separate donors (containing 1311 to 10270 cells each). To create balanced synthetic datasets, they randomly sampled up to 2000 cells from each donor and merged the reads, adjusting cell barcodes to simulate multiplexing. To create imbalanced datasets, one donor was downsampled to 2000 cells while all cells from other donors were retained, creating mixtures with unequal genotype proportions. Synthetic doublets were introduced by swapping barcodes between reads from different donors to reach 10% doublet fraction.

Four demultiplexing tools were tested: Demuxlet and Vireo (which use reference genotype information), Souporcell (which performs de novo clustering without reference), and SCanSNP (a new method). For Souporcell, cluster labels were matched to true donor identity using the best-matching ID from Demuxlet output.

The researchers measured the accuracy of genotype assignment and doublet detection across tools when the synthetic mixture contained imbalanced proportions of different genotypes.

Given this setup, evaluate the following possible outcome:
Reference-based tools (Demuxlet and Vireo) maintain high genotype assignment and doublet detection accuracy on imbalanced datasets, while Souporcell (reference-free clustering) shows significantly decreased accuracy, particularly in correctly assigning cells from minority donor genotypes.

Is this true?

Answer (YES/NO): NO